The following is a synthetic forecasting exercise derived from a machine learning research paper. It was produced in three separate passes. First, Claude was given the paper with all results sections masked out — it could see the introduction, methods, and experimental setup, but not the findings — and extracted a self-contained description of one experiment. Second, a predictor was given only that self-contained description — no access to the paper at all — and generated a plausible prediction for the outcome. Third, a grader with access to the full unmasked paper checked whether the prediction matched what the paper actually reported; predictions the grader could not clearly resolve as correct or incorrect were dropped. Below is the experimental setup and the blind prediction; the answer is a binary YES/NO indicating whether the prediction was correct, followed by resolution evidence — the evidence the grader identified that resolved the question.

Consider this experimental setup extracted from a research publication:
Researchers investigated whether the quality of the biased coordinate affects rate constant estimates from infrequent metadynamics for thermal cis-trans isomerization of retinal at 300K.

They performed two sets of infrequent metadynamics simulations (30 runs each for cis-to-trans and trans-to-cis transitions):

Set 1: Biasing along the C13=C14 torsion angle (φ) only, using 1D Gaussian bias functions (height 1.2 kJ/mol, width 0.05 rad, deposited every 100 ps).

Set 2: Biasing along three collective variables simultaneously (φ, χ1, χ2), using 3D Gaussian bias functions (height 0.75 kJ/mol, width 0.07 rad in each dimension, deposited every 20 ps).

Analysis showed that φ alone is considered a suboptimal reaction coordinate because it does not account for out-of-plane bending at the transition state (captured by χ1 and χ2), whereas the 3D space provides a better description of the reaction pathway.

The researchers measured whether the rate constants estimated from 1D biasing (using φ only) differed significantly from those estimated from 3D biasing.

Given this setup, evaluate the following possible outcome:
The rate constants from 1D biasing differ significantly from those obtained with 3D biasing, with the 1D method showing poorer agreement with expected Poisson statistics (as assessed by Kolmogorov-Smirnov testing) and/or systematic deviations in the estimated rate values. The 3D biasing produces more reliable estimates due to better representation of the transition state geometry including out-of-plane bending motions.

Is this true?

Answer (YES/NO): NO